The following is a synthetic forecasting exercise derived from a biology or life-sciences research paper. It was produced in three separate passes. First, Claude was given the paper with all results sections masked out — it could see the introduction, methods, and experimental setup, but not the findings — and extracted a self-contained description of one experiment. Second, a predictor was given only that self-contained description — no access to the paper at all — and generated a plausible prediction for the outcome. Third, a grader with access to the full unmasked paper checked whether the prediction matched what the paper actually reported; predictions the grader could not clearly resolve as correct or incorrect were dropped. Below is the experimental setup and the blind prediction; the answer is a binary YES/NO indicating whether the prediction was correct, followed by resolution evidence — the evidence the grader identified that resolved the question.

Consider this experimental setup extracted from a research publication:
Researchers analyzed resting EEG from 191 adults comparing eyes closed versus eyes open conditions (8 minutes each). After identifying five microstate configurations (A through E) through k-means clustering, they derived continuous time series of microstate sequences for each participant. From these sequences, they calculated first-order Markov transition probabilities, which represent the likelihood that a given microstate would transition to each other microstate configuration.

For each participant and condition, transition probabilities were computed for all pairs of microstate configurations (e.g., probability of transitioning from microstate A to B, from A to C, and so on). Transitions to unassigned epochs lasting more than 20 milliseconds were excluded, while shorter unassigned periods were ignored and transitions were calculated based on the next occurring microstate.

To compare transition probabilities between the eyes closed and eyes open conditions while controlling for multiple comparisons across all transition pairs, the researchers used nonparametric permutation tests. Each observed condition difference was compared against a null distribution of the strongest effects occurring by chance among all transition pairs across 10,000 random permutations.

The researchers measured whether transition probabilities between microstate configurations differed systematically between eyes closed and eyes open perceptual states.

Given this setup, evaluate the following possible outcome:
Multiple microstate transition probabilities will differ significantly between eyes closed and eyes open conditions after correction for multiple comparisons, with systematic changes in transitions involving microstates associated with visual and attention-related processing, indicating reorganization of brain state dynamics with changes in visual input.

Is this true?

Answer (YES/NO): YES